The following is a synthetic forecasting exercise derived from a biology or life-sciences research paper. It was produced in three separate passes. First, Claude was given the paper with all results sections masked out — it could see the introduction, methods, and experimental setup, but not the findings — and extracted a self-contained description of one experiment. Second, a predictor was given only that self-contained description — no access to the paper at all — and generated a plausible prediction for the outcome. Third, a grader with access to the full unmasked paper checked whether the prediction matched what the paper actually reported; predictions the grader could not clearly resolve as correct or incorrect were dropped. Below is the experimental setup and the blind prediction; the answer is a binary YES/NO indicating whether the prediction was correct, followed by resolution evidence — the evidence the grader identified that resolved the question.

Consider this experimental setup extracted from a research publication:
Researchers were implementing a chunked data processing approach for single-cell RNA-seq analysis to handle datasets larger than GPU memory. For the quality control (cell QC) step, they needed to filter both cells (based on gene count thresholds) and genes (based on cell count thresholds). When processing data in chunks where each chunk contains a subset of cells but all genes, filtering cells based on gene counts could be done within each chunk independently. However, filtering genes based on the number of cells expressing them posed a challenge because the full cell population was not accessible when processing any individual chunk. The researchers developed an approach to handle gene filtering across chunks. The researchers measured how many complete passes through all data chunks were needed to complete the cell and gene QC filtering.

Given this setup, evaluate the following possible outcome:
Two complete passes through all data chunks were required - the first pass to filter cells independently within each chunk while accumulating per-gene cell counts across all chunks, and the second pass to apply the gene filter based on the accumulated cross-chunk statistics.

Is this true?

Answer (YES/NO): NO